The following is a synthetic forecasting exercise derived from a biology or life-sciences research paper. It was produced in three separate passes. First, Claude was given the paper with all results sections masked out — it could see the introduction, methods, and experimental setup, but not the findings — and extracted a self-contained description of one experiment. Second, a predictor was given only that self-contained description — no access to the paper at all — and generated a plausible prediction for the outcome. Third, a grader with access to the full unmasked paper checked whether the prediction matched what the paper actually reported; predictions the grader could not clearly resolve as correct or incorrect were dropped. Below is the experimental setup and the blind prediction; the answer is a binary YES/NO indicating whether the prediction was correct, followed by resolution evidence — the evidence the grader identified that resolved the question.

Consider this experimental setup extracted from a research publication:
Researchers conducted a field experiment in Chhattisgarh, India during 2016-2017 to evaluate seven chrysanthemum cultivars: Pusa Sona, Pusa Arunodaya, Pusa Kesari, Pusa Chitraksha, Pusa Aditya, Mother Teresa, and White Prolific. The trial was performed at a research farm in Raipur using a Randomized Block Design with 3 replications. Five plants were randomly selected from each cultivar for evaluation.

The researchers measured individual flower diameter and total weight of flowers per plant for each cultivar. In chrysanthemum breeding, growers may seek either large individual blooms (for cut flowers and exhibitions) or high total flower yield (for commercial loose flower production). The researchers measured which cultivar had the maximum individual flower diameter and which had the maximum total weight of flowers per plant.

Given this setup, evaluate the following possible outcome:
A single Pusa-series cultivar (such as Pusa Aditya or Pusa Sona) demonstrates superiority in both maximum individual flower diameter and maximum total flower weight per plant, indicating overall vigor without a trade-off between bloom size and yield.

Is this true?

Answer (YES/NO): NO